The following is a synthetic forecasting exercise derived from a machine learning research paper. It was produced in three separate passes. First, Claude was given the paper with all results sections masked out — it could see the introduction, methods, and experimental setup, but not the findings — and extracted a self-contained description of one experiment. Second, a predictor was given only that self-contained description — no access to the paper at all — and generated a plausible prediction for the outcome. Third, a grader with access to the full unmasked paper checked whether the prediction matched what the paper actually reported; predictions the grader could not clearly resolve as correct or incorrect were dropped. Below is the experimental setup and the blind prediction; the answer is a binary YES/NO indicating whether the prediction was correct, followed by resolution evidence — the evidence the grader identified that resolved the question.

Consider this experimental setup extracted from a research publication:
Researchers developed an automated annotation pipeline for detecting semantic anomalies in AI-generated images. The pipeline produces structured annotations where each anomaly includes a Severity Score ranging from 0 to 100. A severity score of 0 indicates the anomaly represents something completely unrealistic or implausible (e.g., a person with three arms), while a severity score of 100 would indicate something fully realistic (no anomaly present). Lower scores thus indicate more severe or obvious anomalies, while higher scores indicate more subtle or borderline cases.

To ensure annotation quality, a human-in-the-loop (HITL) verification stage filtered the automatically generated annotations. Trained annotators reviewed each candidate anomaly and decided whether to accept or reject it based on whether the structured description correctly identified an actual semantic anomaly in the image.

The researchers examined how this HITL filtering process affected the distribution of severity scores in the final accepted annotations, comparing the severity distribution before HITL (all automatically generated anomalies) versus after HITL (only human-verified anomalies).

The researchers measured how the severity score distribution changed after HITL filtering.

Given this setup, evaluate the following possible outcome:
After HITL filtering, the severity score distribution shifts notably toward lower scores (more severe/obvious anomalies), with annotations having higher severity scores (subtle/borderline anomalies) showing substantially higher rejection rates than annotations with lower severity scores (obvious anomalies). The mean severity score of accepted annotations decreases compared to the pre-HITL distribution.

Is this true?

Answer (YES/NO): YES